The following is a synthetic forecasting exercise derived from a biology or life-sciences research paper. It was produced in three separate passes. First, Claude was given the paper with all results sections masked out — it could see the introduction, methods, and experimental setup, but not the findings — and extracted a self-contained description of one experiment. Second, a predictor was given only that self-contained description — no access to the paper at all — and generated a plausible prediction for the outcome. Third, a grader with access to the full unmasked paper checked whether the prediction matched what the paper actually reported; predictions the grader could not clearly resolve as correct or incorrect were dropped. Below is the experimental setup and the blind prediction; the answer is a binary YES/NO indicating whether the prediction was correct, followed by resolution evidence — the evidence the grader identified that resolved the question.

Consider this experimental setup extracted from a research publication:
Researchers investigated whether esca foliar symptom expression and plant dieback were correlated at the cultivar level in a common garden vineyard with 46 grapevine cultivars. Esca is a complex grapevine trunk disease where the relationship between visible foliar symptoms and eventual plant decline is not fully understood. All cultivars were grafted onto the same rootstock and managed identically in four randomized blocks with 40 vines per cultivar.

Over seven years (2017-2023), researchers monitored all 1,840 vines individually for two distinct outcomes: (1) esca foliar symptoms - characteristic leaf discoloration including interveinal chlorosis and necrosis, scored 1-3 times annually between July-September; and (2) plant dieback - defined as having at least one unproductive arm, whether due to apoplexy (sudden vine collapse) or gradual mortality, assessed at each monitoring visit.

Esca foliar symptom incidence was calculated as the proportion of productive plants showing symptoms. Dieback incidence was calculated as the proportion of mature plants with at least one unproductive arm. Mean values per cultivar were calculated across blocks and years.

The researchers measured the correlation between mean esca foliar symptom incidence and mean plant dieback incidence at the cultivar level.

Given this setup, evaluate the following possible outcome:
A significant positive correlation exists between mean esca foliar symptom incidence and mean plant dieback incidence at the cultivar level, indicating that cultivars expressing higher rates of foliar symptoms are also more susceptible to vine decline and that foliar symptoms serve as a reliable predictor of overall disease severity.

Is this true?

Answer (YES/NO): YES